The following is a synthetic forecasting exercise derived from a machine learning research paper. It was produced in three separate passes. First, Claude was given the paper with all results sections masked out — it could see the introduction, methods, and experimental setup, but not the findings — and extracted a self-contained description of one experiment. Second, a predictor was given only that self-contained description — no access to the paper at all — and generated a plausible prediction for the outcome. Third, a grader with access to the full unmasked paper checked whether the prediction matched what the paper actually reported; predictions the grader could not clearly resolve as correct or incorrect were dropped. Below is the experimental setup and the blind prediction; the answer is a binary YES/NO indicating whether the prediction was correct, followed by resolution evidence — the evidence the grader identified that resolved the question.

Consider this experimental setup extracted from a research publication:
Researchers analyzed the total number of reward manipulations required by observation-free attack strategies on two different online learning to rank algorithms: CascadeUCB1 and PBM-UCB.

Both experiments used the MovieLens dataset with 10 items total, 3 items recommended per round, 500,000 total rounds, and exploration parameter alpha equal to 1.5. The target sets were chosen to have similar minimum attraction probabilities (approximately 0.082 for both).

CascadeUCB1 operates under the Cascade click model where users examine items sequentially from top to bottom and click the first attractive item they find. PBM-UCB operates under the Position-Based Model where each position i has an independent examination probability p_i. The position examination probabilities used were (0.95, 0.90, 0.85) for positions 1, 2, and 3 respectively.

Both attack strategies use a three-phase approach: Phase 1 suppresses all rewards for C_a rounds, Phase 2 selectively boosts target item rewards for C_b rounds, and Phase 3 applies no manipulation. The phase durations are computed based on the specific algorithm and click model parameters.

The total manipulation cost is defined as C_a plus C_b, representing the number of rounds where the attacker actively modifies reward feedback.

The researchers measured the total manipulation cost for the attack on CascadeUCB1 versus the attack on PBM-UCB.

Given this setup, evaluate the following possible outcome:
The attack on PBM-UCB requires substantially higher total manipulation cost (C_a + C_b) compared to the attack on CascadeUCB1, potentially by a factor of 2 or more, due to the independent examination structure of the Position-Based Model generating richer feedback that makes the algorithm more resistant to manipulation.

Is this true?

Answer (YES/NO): NO